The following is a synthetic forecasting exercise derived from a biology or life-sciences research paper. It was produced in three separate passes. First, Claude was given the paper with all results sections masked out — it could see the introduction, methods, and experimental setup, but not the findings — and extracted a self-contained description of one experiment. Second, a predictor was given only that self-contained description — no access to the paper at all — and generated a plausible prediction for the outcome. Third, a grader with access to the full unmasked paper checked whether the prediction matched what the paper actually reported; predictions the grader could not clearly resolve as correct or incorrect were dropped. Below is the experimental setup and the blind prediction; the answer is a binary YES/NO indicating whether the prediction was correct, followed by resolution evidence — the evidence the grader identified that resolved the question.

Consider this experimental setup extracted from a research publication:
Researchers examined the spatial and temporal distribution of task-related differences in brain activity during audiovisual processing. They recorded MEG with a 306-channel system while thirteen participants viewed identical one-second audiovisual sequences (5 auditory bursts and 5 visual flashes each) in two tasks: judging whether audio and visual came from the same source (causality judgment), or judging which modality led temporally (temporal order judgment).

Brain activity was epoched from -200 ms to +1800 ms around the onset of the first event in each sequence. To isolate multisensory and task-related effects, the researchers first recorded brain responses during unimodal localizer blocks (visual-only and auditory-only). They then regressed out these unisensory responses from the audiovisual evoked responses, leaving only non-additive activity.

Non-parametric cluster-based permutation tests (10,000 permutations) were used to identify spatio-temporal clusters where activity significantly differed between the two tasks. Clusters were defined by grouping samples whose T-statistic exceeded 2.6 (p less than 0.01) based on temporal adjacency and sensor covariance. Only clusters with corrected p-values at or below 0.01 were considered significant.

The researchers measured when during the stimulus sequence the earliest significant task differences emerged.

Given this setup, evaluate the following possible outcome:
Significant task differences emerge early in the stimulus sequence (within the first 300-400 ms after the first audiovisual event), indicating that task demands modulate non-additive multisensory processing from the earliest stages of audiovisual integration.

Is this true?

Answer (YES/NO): YES